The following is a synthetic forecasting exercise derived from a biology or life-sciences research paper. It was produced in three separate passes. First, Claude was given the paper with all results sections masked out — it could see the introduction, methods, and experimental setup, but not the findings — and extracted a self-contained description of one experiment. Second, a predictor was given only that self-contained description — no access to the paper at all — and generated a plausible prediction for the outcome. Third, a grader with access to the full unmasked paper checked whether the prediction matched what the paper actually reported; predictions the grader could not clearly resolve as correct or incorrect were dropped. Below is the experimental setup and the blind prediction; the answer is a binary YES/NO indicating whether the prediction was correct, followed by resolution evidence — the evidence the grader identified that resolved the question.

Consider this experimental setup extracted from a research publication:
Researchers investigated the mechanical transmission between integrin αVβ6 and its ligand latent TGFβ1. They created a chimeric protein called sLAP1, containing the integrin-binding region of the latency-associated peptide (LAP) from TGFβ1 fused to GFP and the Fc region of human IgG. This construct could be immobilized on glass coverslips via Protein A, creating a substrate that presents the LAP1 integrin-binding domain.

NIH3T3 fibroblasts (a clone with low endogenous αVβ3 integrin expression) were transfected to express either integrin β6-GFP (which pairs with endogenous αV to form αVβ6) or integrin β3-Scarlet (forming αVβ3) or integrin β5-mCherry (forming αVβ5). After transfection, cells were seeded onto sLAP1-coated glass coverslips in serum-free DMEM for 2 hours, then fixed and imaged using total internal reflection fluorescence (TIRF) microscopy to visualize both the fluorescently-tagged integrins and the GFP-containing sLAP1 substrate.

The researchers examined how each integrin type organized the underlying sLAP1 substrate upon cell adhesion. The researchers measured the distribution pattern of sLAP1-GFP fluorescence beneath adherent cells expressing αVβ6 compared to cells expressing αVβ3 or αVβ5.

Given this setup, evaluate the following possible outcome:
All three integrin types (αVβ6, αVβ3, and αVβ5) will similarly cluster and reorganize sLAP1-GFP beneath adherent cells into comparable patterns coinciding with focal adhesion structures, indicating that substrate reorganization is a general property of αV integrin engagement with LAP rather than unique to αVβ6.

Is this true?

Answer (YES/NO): NO